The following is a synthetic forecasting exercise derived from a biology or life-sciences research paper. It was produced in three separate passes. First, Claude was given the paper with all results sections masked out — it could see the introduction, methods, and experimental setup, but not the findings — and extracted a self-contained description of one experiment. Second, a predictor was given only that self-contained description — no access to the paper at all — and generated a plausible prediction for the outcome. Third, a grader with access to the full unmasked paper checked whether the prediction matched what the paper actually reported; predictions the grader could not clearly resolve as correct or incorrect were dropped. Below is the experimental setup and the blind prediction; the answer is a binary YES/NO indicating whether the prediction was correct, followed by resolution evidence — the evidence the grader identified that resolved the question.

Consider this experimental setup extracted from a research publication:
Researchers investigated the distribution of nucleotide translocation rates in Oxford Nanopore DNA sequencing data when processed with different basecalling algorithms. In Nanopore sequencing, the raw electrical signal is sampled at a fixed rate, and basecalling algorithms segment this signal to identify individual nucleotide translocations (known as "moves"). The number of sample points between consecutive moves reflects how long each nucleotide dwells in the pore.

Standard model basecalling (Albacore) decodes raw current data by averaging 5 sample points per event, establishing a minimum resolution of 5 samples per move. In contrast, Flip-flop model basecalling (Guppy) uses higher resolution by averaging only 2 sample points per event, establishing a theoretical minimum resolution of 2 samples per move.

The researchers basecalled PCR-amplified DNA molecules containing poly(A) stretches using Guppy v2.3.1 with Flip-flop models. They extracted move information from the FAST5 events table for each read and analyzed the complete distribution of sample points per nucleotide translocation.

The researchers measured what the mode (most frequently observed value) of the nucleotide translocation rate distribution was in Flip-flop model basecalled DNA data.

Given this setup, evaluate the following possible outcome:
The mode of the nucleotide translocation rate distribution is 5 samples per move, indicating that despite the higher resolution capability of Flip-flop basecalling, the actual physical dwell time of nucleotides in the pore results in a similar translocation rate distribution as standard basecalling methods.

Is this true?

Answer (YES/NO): NO